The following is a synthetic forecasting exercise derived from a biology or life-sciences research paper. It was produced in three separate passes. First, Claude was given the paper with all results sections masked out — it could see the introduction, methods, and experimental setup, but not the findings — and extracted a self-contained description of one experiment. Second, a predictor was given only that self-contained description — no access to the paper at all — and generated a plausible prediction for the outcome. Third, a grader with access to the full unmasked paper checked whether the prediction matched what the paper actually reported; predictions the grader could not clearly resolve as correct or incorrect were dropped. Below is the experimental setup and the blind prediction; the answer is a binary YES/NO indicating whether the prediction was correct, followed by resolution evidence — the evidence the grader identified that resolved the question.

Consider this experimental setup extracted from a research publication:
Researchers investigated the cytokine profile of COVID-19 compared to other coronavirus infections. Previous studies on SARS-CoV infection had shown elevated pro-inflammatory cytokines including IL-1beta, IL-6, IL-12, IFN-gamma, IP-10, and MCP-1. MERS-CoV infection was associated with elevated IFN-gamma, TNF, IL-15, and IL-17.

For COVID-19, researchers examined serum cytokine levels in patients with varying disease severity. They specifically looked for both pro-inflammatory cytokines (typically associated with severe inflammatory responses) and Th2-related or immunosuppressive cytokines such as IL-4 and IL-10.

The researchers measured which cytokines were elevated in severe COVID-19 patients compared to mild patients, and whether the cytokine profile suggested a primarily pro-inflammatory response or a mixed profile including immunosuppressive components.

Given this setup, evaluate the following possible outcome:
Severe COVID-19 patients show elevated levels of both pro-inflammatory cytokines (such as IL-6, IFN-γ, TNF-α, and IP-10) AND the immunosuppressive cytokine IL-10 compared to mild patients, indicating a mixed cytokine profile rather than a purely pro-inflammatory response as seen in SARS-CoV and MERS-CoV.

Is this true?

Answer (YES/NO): YES